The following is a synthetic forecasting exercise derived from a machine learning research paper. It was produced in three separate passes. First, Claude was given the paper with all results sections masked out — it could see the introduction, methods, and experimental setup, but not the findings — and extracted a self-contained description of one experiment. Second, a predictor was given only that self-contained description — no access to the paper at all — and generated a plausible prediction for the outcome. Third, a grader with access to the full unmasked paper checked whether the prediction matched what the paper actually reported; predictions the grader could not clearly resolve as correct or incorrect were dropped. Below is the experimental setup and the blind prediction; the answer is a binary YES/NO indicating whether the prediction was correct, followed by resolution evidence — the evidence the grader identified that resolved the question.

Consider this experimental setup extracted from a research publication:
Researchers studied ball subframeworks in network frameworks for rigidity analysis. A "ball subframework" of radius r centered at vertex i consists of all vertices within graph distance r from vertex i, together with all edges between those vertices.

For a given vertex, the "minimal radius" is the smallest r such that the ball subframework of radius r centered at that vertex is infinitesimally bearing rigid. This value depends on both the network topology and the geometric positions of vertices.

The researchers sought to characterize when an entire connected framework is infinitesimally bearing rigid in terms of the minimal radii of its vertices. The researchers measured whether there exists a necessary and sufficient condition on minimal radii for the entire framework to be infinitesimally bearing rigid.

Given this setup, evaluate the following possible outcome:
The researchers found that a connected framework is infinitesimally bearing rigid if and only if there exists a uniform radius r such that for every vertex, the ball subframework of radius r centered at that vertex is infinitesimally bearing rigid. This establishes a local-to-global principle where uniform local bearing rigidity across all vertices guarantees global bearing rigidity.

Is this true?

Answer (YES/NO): NO